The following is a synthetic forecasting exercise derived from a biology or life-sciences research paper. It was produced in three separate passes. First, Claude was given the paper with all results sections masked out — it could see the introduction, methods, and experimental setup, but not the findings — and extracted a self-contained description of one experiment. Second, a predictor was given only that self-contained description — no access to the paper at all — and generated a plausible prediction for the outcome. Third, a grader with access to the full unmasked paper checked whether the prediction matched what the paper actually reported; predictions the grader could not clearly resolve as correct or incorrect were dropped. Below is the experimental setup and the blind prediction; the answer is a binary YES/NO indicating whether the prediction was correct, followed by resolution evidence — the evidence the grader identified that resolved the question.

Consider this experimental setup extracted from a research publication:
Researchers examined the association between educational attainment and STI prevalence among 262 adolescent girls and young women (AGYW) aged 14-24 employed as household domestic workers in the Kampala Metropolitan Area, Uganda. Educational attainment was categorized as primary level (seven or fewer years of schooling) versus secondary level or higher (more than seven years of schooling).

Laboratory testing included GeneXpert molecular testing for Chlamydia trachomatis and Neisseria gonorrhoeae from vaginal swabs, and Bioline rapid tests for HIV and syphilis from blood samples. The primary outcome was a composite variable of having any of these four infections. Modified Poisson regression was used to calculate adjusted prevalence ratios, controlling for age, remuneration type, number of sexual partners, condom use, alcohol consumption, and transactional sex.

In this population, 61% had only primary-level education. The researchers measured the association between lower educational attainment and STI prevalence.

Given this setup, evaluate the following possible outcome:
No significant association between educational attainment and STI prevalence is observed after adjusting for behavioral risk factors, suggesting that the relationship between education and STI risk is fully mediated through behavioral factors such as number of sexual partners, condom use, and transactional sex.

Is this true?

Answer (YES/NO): NO